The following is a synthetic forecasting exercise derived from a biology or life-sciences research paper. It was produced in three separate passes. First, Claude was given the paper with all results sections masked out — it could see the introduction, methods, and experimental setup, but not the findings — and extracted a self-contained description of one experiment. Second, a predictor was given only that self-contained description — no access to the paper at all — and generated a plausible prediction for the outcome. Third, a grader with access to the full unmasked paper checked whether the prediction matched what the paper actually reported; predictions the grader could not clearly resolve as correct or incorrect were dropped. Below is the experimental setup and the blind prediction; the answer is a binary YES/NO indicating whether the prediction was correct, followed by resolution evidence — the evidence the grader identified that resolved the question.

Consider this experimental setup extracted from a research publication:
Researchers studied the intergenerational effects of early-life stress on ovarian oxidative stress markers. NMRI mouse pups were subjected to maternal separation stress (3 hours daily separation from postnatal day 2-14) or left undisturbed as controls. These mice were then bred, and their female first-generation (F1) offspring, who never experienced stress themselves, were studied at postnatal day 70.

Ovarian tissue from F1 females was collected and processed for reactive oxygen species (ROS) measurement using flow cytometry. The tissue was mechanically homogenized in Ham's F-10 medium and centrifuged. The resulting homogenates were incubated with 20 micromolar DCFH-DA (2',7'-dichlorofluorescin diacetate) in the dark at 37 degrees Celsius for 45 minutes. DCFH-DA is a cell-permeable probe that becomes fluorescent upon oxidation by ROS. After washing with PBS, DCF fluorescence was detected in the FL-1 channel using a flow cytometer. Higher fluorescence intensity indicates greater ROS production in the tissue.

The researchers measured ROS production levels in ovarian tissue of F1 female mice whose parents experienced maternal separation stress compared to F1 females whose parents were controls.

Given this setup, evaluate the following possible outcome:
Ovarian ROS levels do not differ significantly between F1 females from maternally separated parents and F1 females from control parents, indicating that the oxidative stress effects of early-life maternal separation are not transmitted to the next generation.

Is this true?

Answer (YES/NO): NO